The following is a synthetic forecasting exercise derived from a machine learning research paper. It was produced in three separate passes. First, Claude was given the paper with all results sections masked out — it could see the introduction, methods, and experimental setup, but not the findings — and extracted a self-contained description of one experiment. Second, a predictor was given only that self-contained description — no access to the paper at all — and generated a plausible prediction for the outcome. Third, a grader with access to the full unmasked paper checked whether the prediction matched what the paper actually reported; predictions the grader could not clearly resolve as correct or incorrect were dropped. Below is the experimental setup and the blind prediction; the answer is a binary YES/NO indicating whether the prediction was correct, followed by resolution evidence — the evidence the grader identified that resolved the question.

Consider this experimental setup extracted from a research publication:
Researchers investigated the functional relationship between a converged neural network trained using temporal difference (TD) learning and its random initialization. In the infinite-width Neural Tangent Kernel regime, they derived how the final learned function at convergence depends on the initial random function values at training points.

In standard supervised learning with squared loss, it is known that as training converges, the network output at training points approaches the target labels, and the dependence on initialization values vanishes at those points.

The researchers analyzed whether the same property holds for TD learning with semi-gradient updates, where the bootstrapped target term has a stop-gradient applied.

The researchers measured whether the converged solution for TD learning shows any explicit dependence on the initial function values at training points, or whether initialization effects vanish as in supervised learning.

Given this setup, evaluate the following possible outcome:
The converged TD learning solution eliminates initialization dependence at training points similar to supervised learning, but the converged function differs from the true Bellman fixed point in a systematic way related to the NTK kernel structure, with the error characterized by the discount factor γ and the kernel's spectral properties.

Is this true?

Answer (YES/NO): NO